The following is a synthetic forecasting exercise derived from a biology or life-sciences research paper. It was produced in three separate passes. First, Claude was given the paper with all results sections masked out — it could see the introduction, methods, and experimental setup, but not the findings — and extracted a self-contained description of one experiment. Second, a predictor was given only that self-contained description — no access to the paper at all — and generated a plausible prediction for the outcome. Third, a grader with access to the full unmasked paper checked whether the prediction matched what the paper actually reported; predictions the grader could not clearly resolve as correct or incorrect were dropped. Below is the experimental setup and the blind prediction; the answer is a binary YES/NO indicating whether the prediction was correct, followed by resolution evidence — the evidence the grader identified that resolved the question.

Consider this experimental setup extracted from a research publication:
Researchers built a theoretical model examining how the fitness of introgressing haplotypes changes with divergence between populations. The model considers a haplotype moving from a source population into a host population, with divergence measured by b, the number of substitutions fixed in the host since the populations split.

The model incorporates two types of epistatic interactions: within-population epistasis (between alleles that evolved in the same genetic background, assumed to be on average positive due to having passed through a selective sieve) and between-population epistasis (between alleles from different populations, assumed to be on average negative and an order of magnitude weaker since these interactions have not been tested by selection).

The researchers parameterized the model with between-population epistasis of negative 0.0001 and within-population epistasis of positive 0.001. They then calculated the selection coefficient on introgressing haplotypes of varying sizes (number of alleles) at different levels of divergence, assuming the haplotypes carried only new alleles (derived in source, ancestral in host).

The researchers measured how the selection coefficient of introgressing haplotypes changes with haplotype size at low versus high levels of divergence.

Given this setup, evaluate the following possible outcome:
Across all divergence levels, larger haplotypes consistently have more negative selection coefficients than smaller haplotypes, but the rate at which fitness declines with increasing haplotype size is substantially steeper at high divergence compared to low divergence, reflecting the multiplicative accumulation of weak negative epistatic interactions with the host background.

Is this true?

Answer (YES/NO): NO